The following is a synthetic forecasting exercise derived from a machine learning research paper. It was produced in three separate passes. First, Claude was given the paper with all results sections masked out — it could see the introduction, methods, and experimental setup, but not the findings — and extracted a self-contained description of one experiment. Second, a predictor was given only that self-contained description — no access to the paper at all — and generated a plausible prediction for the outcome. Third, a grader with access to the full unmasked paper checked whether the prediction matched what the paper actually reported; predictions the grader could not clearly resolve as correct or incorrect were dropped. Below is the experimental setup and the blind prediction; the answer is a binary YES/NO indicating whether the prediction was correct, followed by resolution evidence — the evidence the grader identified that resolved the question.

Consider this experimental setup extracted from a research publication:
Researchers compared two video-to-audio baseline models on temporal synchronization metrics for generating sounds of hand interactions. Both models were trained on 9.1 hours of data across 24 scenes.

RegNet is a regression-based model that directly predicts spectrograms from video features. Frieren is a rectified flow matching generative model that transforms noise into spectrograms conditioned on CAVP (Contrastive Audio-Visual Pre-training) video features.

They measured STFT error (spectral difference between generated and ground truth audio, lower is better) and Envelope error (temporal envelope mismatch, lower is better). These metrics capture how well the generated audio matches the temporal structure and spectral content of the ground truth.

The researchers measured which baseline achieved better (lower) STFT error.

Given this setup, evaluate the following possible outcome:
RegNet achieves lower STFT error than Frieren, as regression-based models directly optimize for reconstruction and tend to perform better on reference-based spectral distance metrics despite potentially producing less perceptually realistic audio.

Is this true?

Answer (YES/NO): YES